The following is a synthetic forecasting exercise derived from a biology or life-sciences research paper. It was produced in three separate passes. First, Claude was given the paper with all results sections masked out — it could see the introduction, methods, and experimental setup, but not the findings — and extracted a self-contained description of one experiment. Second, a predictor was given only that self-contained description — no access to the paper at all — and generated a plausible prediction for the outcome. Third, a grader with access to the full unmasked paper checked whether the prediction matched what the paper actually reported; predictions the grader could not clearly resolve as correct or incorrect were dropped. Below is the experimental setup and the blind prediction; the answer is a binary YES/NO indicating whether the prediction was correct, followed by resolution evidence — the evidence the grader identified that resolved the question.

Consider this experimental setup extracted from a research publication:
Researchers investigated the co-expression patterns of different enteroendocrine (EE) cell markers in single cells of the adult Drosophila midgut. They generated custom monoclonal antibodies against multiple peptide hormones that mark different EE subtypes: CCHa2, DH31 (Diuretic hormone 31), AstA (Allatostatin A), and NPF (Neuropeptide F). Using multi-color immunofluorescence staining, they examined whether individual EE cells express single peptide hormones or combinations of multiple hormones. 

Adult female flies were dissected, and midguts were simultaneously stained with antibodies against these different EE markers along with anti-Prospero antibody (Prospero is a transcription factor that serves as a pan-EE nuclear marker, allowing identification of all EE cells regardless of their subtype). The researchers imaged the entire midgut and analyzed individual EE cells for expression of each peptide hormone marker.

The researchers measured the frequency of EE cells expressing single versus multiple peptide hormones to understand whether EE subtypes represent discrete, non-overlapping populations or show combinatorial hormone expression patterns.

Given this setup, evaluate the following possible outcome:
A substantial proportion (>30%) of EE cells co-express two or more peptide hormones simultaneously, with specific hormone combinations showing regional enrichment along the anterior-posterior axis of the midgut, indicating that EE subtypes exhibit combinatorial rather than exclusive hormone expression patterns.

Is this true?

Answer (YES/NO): YES